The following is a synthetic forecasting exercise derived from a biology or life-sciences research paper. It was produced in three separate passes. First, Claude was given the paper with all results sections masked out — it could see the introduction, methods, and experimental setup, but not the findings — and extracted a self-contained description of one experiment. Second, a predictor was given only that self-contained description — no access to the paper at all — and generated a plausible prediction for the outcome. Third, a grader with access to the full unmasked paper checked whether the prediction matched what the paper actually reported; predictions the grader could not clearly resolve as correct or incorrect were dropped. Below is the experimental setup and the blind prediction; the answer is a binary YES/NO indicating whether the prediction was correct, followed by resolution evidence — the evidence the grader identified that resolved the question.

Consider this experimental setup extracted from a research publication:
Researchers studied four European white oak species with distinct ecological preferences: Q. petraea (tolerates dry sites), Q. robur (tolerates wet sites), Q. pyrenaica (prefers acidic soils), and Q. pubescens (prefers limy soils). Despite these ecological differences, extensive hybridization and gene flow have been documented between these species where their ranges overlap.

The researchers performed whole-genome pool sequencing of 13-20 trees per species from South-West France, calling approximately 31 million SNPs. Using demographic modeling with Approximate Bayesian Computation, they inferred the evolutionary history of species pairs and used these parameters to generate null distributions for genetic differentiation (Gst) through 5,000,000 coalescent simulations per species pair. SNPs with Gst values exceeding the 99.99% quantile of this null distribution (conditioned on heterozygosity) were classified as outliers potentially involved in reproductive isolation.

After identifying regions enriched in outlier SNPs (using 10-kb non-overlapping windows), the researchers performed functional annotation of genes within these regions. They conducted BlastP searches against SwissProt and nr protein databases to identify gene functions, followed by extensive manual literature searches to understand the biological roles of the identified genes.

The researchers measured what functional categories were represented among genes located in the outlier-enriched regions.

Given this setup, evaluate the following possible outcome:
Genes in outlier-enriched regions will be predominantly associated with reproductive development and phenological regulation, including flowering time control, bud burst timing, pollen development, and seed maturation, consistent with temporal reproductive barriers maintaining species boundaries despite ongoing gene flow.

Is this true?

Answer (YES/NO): NO